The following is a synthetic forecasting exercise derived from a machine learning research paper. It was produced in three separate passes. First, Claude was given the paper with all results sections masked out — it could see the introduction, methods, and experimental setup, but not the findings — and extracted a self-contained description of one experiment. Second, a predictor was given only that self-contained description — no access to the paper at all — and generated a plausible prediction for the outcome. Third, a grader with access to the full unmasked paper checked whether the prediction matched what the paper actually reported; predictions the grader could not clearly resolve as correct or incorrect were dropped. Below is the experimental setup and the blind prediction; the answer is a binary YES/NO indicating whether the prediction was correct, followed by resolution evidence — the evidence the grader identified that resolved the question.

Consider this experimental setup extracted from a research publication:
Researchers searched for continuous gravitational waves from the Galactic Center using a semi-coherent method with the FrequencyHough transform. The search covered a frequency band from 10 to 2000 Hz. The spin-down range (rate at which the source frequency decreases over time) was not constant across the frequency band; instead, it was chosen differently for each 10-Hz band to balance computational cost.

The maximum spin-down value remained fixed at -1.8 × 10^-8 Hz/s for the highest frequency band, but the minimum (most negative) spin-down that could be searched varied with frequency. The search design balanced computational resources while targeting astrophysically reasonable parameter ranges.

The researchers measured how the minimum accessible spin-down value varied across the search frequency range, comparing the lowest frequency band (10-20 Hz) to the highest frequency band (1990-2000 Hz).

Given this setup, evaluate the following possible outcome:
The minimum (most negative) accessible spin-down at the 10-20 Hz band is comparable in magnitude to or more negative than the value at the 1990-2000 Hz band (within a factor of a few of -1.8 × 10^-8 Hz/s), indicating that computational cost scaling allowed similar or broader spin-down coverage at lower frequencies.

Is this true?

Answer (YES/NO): NO